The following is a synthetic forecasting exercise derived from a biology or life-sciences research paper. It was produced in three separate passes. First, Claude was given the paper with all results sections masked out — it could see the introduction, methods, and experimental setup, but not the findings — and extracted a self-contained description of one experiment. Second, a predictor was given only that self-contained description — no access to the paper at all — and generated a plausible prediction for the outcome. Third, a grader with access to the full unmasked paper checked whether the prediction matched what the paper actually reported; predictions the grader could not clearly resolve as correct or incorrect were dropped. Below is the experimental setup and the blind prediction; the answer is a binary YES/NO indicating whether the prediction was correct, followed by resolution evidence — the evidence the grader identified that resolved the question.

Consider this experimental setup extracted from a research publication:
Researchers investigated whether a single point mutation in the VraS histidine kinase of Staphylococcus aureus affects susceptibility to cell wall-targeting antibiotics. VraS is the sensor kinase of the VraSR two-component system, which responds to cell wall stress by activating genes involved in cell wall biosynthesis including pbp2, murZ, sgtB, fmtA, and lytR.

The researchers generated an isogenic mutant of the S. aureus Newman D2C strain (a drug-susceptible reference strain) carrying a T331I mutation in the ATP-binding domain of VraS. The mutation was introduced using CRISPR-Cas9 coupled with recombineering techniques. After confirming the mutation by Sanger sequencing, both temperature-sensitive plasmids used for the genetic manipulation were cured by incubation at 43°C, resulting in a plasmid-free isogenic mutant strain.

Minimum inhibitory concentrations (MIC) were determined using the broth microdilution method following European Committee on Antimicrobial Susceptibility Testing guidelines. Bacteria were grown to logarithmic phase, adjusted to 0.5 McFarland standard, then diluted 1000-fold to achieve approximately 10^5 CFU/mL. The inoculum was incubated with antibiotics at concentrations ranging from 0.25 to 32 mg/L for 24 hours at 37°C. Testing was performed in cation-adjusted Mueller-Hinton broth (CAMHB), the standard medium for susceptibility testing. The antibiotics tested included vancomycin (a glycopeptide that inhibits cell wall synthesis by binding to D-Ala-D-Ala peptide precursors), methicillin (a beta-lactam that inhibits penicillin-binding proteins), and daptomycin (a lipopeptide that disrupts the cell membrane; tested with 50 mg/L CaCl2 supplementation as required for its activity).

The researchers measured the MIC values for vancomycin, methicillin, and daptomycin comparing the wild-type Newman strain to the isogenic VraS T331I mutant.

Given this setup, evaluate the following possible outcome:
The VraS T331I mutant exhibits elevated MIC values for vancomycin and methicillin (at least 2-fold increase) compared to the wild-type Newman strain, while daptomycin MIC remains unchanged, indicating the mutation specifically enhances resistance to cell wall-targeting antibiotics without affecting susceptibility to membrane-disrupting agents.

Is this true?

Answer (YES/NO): NO